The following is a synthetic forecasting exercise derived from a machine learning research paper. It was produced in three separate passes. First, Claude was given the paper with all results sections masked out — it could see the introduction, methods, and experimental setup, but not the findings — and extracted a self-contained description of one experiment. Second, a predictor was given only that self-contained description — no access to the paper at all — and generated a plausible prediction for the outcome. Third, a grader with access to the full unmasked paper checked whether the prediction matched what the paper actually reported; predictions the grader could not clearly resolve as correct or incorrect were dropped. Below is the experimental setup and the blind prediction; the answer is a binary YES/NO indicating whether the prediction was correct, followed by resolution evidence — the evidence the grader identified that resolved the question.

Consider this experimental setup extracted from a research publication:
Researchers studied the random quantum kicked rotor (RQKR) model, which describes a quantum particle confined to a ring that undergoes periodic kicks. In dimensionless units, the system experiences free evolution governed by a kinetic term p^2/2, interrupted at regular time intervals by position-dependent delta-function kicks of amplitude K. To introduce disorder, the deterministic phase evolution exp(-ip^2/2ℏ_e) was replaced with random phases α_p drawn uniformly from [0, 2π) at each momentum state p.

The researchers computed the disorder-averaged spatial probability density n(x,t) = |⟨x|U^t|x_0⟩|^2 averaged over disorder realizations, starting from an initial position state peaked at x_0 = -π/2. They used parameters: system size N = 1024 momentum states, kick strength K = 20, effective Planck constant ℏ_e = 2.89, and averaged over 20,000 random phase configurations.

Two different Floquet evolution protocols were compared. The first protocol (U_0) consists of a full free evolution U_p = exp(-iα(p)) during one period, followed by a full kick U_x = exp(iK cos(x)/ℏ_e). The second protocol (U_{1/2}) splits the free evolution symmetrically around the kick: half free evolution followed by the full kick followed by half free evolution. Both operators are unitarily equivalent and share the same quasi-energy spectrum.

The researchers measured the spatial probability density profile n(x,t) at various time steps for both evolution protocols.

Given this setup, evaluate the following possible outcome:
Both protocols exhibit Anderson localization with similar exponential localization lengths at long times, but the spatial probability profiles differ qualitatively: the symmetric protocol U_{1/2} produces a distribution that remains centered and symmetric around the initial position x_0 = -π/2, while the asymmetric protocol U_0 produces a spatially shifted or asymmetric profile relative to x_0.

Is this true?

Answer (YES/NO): NO